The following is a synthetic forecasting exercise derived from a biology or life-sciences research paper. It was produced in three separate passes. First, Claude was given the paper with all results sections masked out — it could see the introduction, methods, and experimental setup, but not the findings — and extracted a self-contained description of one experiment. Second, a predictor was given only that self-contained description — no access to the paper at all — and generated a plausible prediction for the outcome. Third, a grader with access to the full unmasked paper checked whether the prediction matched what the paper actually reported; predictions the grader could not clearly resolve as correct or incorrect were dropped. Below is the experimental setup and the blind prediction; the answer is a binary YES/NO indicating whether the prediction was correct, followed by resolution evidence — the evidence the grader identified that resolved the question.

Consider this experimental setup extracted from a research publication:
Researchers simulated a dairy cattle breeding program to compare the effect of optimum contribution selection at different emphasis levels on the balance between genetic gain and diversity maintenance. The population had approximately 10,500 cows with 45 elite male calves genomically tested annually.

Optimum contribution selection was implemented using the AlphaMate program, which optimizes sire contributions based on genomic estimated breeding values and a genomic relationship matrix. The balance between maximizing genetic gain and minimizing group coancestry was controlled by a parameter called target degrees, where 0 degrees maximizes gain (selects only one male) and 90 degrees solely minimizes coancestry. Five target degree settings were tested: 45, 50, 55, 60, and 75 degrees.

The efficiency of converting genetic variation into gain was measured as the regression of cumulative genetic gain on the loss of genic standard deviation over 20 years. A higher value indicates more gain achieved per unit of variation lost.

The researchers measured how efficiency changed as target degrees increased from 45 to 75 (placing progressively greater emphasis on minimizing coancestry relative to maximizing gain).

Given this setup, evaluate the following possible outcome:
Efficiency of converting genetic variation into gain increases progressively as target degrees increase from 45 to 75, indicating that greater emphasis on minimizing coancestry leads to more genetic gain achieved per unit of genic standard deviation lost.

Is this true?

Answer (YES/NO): NO